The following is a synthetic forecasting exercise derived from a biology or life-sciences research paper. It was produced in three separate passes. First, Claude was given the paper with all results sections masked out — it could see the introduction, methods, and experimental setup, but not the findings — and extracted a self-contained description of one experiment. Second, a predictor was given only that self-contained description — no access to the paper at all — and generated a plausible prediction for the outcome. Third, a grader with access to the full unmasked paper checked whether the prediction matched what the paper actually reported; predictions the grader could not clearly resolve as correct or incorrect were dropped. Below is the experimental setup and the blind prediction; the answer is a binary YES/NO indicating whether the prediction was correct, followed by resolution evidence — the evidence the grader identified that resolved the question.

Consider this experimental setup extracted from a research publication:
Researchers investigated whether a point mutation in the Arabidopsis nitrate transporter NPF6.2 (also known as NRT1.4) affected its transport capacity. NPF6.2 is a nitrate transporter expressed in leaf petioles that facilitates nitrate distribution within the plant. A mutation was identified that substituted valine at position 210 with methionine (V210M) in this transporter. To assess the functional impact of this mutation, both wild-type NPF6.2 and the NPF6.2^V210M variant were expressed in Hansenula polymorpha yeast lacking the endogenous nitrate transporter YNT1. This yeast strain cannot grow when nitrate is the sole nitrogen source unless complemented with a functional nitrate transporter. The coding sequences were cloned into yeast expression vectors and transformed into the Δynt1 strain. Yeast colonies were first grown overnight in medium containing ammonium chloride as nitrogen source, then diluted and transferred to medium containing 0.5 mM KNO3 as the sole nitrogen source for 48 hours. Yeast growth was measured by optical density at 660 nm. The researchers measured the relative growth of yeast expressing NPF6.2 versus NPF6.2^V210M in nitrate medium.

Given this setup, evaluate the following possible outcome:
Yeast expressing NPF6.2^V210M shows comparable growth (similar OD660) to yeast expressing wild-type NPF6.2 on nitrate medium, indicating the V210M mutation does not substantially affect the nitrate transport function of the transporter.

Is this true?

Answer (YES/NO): NO